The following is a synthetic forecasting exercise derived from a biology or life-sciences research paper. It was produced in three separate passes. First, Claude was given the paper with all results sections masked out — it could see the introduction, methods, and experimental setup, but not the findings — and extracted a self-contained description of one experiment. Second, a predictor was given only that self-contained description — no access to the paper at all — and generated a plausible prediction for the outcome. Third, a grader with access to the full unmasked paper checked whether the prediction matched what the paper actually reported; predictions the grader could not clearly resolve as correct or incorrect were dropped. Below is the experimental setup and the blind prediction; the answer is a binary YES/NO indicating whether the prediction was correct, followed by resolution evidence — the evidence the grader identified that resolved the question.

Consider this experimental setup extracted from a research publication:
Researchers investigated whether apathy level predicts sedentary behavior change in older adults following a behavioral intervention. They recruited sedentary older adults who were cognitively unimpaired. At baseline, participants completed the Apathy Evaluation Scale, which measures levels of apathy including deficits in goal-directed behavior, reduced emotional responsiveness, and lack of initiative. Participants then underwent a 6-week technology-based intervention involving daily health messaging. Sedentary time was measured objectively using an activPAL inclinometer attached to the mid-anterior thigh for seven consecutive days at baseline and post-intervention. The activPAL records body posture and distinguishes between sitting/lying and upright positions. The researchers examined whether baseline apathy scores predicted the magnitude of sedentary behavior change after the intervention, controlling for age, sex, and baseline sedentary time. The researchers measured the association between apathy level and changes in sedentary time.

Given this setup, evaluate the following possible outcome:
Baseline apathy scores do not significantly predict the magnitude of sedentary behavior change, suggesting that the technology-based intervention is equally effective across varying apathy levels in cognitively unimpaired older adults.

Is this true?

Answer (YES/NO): YES